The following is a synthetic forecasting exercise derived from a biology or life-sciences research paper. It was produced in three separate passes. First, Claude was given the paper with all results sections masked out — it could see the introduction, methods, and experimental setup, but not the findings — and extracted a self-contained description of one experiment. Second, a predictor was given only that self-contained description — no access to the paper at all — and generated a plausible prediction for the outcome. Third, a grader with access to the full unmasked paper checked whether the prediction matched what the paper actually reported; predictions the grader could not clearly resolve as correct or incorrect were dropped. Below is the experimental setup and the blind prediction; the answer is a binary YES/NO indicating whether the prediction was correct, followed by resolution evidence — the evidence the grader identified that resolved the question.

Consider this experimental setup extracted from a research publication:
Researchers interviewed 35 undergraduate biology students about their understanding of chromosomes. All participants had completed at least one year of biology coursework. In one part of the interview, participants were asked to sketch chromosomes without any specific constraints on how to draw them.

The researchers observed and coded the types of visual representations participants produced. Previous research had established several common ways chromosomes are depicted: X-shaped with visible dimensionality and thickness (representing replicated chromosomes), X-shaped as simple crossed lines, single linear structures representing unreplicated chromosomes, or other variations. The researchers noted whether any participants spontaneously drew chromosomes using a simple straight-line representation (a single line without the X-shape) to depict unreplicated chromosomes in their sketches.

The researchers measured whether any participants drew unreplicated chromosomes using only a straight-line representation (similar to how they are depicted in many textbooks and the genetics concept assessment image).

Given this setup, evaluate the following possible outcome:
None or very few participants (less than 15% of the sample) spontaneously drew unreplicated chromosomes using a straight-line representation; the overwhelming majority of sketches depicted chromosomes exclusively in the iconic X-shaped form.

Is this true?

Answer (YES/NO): NO